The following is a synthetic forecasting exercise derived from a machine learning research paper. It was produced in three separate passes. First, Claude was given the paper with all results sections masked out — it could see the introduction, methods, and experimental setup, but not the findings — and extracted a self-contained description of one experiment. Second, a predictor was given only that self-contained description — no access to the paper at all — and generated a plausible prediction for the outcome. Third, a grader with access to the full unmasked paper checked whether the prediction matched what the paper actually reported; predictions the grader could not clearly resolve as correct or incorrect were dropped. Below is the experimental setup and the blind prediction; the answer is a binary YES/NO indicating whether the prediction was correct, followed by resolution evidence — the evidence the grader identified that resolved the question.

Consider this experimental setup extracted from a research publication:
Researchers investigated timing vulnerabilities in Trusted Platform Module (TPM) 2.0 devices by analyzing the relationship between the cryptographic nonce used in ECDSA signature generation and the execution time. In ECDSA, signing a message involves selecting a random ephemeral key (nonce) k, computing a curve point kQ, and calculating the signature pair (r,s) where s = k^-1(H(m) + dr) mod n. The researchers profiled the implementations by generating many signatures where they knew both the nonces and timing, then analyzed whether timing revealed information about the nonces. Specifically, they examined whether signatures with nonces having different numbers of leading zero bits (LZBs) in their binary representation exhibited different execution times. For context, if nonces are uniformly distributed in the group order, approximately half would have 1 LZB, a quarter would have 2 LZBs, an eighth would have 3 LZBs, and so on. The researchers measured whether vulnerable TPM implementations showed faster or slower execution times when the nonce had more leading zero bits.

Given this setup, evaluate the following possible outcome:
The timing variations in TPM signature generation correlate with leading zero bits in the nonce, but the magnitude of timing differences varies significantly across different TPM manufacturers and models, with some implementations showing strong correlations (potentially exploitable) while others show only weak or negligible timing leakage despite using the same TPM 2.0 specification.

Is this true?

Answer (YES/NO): NO